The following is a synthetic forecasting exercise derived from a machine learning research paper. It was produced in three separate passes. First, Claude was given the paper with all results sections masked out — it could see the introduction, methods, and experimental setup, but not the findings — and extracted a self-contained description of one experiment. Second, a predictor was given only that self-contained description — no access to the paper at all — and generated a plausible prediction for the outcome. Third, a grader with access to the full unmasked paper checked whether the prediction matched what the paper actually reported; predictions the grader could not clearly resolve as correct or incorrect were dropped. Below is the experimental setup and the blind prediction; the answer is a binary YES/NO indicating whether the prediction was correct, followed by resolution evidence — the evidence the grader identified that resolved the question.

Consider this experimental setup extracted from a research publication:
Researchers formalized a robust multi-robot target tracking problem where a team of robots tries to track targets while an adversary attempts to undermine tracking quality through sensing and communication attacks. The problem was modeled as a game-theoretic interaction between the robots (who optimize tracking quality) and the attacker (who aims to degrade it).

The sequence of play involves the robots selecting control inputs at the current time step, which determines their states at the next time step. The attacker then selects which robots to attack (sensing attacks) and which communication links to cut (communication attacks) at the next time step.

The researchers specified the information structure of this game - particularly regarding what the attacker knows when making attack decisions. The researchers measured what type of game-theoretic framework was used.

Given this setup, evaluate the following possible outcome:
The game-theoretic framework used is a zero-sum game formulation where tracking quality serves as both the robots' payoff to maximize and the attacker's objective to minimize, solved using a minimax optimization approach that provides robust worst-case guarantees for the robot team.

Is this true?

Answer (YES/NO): YES